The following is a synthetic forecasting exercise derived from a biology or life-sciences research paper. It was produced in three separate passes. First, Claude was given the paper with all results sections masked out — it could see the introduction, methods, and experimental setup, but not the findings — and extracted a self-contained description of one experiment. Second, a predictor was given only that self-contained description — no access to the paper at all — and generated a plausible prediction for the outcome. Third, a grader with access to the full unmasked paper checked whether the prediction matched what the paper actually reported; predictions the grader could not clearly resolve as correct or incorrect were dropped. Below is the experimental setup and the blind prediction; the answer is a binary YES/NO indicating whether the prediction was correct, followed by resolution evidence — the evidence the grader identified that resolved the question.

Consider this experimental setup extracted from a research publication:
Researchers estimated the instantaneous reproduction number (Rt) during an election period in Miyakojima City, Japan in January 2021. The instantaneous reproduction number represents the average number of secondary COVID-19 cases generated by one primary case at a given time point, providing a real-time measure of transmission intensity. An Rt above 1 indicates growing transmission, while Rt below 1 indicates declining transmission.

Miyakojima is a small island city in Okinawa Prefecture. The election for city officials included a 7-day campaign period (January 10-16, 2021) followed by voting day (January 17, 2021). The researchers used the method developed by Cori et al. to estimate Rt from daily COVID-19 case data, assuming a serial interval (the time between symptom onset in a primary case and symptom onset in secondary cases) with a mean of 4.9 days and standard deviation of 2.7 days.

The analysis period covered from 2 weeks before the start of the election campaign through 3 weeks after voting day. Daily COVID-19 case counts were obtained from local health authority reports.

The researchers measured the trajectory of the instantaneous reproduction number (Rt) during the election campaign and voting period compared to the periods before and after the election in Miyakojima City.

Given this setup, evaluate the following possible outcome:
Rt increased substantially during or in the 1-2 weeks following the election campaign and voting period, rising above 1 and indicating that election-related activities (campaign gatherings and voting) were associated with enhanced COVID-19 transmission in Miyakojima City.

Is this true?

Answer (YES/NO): NO